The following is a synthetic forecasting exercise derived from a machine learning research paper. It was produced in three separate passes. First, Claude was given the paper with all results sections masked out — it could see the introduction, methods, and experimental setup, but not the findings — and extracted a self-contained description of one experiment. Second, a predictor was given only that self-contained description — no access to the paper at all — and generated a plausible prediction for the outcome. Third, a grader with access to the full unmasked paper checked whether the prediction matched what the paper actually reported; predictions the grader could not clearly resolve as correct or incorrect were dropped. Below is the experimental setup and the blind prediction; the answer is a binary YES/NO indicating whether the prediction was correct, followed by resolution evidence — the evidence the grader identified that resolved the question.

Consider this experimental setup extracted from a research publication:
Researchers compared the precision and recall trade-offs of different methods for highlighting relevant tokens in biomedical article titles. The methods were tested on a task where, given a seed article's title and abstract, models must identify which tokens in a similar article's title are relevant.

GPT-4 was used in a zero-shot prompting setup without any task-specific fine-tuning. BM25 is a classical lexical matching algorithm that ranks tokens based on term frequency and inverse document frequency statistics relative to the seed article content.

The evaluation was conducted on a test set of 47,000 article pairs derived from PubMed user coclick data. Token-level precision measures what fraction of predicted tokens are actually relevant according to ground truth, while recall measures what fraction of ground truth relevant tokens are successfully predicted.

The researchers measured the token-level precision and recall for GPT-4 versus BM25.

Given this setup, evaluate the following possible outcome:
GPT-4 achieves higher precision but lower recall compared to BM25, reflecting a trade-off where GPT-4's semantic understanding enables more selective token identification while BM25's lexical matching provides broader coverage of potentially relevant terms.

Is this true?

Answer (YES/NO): NO